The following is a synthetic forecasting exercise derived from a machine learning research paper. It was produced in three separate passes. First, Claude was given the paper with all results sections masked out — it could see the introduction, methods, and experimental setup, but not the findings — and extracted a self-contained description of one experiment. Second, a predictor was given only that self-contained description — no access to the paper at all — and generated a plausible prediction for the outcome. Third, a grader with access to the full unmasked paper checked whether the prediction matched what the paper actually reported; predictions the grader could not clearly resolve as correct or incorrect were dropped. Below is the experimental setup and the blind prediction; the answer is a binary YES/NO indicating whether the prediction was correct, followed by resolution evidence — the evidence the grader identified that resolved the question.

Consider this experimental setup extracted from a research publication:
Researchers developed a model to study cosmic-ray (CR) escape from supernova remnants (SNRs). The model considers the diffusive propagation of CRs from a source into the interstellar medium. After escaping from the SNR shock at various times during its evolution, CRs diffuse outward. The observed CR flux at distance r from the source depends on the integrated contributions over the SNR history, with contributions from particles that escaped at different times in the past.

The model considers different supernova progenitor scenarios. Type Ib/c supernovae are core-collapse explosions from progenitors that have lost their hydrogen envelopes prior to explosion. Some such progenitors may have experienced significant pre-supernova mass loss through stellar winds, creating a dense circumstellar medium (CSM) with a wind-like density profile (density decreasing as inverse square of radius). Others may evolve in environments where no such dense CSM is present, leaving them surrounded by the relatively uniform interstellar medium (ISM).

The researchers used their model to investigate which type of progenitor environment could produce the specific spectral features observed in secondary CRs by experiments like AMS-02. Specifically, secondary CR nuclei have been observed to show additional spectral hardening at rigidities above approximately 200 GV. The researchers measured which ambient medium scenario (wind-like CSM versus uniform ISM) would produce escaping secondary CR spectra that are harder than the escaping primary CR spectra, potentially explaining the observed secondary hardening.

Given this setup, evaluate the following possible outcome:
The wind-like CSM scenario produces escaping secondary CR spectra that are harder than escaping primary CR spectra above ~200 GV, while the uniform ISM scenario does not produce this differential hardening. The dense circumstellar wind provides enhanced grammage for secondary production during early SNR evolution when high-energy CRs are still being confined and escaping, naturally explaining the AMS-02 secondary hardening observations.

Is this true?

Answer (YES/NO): YES